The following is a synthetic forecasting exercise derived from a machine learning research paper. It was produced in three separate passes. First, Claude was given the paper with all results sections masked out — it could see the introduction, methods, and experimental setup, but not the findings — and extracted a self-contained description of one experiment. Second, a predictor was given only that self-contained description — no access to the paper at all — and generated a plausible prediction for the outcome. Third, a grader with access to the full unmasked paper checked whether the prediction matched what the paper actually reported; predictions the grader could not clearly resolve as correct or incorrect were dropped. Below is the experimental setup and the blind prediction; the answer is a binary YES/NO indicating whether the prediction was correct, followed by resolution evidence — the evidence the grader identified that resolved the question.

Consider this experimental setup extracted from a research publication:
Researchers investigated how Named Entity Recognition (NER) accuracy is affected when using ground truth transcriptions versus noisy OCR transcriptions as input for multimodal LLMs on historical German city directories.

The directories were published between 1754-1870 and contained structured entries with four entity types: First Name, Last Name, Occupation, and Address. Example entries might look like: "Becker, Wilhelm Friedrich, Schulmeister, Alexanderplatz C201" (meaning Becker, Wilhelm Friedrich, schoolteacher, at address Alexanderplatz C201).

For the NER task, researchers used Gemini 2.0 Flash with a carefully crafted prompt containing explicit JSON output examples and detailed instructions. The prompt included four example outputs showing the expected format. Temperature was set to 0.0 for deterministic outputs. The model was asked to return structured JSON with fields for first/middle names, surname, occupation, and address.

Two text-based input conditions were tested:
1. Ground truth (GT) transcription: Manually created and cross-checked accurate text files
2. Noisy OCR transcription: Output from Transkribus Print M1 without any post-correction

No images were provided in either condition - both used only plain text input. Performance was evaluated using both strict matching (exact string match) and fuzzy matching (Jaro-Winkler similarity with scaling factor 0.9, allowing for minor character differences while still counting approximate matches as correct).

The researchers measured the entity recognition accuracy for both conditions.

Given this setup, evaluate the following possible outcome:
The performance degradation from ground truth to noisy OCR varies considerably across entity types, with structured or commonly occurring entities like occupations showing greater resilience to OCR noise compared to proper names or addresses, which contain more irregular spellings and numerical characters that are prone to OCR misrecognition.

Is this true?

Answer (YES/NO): NO